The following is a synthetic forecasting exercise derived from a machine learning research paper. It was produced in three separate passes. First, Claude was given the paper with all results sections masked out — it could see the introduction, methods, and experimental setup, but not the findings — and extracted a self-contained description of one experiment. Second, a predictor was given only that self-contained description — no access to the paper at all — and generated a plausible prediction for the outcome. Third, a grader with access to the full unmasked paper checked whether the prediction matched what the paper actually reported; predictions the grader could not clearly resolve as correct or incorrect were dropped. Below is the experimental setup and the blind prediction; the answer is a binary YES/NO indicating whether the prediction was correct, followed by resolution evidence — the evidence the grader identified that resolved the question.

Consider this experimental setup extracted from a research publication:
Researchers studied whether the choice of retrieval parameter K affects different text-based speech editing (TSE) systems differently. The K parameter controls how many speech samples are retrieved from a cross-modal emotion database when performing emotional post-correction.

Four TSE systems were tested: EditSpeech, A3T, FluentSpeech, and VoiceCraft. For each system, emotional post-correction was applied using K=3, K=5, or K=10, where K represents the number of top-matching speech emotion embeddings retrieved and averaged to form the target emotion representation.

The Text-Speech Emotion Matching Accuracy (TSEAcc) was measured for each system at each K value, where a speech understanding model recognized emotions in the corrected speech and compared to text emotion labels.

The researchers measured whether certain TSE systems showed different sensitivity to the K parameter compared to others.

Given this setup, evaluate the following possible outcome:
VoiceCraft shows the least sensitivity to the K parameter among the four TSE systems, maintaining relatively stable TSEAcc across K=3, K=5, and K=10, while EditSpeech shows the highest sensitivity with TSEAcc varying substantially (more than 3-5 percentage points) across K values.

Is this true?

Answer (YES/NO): NO